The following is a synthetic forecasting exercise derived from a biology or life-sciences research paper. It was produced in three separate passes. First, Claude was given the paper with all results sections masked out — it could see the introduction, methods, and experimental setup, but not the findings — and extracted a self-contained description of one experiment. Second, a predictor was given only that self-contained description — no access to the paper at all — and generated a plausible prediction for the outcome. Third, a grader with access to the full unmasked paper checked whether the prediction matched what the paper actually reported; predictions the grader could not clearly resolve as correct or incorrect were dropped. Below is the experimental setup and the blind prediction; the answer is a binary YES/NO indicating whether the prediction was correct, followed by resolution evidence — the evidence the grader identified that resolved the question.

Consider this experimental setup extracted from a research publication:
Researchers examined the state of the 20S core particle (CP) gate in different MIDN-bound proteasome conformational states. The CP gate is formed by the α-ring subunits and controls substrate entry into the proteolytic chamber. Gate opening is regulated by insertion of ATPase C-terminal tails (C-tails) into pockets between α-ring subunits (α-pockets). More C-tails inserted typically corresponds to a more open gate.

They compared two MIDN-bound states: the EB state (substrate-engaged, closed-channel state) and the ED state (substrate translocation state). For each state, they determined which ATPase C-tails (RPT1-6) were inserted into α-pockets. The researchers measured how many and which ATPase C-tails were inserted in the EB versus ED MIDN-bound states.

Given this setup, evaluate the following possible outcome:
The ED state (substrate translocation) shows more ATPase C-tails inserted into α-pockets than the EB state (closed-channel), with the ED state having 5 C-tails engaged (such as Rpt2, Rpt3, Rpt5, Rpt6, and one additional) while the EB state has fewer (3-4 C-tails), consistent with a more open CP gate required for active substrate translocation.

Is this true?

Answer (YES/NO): YES